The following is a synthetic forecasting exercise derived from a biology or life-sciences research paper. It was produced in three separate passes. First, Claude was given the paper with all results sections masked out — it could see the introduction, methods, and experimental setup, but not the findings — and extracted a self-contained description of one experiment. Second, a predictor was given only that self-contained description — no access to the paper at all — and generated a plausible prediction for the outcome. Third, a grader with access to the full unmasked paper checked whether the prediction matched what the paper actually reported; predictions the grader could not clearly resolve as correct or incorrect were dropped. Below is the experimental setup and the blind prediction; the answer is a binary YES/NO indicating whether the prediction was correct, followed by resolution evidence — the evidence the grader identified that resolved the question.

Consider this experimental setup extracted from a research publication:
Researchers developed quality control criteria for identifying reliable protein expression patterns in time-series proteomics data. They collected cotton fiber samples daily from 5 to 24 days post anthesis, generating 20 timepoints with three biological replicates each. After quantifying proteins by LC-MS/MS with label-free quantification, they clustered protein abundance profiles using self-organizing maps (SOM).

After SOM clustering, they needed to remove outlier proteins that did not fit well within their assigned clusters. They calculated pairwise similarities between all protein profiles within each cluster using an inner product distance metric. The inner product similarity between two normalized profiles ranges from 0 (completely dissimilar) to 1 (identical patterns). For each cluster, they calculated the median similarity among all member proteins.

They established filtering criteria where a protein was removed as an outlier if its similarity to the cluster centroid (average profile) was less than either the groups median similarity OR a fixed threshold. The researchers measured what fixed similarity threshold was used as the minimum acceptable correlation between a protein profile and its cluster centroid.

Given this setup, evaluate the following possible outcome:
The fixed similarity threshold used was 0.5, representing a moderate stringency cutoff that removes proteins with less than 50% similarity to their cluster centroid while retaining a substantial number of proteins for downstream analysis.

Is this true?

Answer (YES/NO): NO